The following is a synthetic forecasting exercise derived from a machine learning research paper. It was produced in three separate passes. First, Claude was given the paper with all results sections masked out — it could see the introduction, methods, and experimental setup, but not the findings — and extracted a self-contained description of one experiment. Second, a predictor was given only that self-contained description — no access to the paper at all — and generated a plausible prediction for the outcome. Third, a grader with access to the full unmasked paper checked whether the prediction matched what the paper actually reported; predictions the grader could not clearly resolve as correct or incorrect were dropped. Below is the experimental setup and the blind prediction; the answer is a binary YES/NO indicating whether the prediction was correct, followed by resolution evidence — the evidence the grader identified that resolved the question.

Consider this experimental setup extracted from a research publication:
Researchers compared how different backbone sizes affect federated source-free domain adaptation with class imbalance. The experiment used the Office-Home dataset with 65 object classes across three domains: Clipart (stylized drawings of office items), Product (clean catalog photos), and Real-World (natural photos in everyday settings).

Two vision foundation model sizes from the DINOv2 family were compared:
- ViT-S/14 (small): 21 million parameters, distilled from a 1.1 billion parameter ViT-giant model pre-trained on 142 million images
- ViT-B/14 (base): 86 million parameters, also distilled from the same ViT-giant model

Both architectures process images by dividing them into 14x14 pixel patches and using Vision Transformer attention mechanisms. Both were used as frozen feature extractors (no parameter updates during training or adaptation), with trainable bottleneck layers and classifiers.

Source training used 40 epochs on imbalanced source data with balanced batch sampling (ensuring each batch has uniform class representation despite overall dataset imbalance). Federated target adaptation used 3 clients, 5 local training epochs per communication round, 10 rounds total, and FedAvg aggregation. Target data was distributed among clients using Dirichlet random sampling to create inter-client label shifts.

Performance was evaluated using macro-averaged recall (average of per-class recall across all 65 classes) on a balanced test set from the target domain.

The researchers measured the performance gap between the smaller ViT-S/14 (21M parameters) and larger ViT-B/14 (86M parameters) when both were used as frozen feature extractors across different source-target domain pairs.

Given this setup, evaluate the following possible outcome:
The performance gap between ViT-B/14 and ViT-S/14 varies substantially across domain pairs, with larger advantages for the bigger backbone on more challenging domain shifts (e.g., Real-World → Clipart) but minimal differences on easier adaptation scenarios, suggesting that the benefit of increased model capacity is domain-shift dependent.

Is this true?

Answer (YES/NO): YES